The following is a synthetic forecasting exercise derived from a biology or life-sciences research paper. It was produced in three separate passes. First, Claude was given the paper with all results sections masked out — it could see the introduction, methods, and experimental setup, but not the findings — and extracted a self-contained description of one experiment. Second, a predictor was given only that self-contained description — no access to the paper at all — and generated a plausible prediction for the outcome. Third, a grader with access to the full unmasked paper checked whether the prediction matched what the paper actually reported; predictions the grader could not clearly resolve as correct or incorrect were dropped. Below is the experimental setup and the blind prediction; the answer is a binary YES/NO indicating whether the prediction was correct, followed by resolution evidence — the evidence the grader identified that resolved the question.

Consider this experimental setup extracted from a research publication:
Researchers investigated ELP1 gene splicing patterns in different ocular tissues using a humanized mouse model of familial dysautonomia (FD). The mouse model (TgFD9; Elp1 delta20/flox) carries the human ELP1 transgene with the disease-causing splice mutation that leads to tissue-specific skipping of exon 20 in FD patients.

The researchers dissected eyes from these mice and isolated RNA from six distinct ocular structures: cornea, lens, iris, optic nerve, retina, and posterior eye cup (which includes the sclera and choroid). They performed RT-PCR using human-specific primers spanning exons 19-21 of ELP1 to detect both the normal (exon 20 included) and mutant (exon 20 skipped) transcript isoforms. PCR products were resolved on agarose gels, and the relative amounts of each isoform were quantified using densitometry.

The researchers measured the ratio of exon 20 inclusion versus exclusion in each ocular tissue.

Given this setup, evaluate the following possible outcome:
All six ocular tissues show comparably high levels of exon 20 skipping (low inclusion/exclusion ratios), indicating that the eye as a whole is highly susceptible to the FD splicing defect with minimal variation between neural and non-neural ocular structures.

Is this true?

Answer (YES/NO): NO